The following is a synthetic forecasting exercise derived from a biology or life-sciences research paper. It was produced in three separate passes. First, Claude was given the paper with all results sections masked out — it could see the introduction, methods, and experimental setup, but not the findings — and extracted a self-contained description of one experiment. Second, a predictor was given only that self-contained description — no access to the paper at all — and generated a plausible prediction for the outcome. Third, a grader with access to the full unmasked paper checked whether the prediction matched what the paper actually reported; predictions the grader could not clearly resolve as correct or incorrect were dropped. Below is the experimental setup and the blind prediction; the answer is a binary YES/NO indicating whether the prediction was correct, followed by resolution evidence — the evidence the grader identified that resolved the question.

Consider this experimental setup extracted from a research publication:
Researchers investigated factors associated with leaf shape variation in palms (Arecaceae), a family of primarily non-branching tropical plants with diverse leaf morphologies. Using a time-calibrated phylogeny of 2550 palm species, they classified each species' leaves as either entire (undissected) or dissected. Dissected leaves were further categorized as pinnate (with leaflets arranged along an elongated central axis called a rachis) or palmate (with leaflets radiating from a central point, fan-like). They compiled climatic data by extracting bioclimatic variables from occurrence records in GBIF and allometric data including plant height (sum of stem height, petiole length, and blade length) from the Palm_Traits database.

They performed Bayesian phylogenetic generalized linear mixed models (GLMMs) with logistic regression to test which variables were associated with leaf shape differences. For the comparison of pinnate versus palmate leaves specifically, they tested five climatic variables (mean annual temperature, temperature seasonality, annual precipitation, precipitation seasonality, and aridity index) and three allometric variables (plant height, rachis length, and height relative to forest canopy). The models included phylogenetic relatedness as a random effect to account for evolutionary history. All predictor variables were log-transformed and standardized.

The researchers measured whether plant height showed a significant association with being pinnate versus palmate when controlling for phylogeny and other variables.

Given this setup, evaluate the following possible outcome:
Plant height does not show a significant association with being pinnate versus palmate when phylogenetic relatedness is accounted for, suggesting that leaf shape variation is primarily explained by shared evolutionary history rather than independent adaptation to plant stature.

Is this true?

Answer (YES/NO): YES